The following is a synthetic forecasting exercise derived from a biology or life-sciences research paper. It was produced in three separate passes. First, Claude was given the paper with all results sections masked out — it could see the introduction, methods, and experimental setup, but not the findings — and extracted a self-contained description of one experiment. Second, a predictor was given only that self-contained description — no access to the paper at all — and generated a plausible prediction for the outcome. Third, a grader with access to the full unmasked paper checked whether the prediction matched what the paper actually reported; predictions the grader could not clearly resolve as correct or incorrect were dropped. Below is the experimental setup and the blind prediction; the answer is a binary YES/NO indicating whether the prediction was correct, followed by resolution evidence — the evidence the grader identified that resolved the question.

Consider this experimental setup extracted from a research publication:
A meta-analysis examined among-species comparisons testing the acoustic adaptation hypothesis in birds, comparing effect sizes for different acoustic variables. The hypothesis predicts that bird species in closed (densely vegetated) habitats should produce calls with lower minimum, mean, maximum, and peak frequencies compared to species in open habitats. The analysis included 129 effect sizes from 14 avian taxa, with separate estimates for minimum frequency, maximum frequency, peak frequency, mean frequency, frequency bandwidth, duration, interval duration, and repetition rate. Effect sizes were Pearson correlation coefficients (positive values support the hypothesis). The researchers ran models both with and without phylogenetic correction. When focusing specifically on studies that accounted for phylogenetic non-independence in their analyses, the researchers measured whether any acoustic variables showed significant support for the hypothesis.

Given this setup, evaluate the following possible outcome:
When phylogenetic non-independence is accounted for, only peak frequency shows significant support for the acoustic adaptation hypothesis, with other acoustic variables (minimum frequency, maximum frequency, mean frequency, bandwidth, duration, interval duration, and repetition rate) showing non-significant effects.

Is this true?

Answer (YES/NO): NO